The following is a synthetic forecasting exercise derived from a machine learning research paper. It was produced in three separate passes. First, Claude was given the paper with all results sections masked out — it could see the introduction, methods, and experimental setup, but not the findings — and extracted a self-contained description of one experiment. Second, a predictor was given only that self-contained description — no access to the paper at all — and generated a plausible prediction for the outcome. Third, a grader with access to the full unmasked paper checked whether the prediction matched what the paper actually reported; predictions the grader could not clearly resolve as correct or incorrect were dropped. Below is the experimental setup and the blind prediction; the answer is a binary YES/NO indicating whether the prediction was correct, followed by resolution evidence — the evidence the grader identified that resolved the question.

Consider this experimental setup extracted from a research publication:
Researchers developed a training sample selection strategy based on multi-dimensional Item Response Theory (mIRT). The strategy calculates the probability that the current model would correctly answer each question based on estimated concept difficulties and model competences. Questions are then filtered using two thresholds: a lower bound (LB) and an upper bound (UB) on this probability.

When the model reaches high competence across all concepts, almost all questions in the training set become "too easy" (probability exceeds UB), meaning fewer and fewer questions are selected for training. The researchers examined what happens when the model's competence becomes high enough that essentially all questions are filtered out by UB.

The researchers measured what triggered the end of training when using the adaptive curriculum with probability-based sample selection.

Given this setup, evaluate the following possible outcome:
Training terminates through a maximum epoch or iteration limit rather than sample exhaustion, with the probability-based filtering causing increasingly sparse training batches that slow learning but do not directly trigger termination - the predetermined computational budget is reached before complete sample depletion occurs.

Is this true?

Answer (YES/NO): NO